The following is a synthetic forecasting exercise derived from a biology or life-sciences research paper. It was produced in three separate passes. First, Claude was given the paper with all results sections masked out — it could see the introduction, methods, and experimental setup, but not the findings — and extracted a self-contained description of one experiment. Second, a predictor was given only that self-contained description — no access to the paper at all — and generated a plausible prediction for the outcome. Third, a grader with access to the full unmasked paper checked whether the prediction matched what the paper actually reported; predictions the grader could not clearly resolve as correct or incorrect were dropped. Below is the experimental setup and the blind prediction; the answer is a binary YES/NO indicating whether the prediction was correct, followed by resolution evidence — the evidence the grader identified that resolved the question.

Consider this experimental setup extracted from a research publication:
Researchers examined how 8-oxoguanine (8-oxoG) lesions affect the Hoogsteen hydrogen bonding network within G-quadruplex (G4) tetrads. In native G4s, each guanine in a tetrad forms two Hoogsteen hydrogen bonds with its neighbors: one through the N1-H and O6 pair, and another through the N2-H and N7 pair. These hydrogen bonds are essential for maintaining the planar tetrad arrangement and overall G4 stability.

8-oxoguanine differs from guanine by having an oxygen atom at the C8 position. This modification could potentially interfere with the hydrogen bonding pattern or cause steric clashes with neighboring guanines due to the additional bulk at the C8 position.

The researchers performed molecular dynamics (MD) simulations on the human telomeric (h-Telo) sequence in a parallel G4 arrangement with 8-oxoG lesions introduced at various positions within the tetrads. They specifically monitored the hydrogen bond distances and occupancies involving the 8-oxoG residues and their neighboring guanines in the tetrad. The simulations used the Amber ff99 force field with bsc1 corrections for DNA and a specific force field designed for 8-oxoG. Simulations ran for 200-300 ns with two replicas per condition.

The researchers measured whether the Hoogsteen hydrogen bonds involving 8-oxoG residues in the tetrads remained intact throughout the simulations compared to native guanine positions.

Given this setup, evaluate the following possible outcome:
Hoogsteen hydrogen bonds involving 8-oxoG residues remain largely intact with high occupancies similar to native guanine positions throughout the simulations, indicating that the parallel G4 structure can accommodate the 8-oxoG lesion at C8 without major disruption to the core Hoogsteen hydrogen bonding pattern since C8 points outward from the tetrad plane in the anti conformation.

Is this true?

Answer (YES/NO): YES